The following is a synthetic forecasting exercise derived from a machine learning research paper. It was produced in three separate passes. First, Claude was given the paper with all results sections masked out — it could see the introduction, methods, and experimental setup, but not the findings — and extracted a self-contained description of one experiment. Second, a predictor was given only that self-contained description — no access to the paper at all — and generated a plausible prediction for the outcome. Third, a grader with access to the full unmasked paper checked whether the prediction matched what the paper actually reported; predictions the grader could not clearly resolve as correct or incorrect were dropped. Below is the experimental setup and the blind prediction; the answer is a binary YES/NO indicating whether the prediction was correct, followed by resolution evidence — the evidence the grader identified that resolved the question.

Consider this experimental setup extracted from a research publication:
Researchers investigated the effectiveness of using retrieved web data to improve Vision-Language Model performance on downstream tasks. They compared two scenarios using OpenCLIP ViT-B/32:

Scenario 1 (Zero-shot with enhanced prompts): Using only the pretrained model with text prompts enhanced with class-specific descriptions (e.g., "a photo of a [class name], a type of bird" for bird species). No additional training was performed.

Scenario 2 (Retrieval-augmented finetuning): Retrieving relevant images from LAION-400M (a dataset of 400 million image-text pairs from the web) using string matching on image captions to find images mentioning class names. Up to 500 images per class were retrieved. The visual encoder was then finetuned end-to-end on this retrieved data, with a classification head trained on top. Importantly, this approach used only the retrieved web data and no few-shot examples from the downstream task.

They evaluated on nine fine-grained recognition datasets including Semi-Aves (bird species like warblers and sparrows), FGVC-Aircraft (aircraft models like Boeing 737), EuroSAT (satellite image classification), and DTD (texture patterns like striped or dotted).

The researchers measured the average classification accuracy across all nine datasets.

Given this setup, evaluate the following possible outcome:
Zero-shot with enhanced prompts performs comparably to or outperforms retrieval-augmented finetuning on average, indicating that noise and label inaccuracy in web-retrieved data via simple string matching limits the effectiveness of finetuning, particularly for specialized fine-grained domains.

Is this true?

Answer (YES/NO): YES